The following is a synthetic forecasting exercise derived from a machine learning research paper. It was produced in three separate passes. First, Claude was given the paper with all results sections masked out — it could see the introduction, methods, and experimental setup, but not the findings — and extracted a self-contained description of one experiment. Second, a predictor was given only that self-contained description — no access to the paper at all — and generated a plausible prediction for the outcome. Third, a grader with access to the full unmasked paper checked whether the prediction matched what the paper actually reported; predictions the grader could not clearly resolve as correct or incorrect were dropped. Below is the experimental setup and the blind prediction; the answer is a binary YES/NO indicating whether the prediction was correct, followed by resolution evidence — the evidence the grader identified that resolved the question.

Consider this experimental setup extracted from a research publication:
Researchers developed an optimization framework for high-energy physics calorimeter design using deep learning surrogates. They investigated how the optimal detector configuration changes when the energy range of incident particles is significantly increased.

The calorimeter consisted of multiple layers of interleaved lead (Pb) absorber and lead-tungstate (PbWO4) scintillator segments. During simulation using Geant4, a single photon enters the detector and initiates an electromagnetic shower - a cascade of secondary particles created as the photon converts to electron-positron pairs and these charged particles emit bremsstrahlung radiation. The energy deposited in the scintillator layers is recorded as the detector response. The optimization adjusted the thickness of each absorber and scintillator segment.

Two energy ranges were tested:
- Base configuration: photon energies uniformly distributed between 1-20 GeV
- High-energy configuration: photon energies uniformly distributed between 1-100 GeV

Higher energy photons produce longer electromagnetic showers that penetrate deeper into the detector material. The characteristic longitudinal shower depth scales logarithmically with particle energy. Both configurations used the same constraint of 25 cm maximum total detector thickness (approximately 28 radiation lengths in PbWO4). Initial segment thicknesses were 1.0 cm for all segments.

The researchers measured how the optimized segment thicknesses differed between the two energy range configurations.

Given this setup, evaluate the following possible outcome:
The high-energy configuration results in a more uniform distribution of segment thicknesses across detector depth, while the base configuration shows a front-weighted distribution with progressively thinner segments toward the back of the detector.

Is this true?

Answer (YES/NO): NO